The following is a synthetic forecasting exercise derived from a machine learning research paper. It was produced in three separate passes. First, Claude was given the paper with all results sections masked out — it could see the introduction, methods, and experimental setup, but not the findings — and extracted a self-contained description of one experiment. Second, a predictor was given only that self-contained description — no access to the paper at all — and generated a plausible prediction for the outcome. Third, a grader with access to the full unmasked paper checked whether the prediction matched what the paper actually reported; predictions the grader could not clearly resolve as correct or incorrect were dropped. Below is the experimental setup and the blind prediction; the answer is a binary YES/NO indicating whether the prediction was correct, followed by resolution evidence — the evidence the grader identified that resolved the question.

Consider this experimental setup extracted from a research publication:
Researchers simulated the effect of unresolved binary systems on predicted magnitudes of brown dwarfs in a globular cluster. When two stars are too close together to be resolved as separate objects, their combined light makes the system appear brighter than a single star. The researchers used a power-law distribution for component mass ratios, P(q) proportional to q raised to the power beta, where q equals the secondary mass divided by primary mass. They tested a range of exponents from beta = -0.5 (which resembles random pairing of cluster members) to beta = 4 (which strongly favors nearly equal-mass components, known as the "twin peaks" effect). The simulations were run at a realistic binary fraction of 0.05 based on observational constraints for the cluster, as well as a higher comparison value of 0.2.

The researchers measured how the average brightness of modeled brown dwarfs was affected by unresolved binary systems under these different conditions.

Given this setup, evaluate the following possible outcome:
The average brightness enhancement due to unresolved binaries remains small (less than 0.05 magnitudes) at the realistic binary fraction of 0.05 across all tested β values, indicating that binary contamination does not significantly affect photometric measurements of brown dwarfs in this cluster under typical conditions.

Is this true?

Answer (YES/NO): YES